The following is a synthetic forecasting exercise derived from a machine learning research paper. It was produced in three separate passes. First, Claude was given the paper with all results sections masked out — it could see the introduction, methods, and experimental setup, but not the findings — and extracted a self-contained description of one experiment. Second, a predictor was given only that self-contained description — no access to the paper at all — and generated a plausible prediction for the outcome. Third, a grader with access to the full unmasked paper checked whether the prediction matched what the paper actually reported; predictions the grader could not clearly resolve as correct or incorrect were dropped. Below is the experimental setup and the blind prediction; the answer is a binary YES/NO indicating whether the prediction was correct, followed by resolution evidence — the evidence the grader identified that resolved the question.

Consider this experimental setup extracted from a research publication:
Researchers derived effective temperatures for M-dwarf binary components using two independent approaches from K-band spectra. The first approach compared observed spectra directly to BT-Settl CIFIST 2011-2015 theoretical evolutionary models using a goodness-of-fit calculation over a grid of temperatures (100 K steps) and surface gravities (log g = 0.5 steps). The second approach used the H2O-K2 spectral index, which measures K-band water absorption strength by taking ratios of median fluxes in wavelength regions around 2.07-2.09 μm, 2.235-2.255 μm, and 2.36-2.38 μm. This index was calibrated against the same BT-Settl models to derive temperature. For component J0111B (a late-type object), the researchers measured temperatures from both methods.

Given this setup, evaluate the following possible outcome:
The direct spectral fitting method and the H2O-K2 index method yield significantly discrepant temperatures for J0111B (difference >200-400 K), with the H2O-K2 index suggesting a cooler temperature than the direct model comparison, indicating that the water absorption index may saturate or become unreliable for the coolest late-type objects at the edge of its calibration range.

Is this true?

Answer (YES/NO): NO